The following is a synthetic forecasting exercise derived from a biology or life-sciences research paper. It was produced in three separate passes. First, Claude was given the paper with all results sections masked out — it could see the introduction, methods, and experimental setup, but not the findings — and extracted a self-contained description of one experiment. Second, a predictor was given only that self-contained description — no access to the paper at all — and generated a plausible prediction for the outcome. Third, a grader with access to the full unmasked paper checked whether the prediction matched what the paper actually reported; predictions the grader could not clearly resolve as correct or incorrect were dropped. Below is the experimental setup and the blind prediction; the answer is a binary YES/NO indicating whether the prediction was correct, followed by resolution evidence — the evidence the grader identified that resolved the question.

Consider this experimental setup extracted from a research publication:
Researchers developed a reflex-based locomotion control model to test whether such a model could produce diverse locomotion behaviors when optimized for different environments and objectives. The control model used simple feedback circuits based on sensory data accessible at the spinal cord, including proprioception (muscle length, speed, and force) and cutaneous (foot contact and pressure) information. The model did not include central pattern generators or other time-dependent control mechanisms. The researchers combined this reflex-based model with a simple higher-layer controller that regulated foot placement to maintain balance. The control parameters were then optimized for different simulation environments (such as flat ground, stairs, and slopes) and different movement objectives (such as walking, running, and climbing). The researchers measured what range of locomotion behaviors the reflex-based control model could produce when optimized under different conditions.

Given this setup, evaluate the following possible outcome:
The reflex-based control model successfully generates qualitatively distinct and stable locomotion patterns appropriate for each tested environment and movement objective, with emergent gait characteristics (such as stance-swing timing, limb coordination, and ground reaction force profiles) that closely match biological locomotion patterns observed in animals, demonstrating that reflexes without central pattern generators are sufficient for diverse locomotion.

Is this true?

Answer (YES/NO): YES